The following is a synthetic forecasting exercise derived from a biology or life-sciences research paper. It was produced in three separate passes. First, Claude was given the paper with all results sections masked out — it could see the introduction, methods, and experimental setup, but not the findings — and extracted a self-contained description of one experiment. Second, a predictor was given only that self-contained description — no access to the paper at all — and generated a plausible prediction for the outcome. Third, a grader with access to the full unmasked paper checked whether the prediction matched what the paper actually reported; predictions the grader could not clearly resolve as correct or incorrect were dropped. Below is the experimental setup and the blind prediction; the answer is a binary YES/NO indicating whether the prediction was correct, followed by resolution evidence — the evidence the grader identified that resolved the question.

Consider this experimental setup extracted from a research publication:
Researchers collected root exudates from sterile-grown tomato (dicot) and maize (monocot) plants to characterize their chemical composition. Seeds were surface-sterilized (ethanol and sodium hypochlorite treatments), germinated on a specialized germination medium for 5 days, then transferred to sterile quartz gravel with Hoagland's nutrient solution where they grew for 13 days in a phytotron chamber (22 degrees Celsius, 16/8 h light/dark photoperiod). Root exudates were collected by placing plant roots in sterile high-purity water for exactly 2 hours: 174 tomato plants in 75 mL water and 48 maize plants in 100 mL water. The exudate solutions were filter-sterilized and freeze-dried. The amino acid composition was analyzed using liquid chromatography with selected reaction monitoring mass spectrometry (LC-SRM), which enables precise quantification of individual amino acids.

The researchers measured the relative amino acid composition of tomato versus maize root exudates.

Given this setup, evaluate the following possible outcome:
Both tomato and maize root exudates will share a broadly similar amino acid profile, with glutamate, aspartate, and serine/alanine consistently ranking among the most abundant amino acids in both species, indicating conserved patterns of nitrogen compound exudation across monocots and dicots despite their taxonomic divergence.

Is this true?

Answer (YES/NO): NO